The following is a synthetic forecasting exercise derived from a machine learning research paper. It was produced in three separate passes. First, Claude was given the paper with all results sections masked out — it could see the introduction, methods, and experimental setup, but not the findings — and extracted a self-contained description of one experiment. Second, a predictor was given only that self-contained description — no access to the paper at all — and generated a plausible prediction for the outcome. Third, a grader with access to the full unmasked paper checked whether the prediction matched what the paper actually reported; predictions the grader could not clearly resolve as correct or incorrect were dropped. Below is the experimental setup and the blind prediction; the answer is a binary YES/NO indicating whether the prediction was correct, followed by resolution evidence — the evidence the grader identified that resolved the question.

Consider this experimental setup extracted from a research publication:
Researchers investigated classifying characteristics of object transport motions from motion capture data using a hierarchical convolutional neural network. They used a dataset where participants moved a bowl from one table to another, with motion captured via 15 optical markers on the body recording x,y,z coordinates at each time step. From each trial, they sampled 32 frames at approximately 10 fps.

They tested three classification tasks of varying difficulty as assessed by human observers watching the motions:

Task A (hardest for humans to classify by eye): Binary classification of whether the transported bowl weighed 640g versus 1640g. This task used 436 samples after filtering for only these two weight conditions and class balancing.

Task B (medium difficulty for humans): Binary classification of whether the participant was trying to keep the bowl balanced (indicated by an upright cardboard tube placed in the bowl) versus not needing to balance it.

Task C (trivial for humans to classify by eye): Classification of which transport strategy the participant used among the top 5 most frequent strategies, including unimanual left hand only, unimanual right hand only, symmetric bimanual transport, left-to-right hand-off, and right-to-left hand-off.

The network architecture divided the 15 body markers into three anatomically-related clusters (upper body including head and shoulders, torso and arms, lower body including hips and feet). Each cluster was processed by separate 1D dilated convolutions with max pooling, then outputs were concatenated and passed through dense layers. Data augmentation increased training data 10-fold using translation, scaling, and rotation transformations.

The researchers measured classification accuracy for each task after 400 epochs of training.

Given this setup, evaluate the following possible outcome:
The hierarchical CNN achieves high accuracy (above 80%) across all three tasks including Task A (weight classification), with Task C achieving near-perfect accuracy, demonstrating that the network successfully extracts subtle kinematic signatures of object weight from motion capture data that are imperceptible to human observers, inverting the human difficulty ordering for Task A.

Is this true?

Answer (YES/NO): NO